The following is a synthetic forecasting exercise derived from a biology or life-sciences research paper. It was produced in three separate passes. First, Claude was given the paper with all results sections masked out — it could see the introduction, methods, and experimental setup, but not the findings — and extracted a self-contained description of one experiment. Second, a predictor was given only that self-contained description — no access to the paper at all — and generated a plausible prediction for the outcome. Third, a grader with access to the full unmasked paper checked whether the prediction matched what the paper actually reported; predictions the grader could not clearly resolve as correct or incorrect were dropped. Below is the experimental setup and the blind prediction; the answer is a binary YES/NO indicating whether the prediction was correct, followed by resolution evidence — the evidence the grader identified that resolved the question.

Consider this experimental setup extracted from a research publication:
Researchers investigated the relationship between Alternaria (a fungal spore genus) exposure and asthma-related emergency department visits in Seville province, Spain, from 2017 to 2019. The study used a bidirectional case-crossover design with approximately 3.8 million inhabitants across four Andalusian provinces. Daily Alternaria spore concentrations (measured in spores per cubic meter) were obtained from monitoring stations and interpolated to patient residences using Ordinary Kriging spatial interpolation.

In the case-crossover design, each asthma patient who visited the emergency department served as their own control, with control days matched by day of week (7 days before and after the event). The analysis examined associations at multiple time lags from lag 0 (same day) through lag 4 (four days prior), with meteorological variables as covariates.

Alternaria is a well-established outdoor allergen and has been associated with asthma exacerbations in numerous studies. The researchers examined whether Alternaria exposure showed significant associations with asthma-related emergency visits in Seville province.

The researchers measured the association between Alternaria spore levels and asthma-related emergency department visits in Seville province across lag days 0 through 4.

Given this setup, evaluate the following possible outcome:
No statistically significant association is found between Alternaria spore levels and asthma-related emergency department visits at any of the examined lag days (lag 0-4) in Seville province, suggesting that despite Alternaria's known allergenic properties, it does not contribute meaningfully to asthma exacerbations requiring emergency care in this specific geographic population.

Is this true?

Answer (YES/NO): NO